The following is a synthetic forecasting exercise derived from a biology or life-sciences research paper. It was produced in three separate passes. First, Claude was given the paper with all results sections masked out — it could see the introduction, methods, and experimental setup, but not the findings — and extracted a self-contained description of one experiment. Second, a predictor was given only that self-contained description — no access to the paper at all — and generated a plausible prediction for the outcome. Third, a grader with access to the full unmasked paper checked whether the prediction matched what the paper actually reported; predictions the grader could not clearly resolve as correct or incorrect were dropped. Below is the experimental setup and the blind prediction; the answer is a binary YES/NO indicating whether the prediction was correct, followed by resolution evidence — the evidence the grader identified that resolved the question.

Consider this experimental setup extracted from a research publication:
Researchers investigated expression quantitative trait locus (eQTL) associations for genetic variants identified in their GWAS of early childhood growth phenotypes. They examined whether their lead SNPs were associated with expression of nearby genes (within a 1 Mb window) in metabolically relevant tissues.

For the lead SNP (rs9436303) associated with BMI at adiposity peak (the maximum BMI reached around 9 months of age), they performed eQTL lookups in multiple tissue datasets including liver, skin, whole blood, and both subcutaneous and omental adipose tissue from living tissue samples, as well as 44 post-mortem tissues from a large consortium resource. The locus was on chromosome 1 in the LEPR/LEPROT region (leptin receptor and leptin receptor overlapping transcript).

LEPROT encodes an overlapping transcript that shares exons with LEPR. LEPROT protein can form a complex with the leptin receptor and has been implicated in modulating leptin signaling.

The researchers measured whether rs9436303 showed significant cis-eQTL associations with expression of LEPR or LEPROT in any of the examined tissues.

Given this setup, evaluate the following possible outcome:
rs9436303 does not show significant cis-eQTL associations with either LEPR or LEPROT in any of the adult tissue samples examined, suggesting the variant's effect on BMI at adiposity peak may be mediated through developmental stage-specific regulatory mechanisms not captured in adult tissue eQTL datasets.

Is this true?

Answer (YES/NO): NO